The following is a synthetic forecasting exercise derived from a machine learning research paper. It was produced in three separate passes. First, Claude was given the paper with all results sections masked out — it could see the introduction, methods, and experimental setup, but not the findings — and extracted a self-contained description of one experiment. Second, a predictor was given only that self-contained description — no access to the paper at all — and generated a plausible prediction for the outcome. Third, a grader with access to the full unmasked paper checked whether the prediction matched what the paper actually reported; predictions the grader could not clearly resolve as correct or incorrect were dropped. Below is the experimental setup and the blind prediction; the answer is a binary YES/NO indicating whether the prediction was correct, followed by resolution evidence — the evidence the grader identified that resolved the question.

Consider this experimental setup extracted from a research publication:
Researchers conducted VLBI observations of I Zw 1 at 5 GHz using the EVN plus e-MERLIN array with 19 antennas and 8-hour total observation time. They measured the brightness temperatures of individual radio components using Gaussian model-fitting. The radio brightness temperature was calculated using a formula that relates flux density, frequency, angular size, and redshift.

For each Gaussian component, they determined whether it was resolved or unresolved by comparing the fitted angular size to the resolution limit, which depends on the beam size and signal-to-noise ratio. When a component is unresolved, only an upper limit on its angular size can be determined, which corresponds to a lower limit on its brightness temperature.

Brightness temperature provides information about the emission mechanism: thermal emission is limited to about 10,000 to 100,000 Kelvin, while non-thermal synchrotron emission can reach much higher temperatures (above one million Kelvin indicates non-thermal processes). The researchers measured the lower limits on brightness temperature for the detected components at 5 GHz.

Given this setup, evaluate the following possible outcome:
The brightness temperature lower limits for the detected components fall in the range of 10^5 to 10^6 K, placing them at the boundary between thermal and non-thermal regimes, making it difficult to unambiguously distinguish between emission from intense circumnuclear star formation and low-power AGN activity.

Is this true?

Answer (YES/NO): NO